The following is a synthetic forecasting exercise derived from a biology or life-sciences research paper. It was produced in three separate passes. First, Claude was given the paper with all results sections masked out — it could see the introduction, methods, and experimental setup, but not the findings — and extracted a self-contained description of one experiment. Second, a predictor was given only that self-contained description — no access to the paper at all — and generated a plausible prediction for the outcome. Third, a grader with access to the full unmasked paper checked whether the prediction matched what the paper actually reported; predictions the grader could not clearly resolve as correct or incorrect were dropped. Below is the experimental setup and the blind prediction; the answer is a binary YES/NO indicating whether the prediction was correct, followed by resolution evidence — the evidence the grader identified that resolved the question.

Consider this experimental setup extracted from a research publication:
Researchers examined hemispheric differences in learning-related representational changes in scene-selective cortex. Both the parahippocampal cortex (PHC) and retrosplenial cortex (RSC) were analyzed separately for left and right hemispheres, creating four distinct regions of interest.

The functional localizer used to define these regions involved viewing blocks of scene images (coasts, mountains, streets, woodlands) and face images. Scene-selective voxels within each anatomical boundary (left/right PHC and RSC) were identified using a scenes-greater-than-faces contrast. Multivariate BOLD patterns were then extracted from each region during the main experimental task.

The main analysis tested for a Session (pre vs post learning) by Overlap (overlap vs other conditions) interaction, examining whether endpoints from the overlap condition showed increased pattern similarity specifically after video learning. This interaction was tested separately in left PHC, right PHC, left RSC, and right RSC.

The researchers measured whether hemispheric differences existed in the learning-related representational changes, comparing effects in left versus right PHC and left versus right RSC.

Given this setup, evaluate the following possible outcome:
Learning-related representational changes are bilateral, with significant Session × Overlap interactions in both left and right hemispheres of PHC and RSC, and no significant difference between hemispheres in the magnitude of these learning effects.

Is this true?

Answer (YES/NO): NO